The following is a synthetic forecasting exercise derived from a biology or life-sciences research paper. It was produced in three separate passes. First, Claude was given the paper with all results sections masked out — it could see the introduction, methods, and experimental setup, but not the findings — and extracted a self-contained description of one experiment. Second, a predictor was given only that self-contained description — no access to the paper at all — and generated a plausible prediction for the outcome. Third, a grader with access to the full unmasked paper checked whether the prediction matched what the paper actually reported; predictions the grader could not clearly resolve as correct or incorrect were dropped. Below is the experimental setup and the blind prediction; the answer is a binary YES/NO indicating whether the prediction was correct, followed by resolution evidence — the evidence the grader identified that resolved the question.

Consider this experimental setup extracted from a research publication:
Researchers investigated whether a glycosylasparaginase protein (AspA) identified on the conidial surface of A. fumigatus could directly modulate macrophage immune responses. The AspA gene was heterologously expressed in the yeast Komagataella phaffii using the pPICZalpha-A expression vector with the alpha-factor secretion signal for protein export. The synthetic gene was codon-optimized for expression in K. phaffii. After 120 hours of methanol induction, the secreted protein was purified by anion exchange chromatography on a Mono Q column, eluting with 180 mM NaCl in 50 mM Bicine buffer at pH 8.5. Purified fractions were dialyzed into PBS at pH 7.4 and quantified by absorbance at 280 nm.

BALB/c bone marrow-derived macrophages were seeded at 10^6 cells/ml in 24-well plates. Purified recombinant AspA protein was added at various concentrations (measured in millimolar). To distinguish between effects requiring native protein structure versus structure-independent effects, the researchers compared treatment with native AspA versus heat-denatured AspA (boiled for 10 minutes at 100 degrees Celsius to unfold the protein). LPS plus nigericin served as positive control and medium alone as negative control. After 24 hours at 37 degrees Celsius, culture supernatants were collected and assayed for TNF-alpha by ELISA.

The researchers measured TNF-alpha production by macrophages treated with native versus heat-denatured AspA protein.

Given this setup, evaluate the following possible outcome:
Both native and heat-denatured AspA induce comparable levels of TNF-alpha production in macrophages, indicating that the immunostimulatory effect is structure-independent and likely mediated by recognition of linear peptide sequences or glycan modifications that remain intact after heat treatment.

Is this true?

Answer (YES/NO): NO